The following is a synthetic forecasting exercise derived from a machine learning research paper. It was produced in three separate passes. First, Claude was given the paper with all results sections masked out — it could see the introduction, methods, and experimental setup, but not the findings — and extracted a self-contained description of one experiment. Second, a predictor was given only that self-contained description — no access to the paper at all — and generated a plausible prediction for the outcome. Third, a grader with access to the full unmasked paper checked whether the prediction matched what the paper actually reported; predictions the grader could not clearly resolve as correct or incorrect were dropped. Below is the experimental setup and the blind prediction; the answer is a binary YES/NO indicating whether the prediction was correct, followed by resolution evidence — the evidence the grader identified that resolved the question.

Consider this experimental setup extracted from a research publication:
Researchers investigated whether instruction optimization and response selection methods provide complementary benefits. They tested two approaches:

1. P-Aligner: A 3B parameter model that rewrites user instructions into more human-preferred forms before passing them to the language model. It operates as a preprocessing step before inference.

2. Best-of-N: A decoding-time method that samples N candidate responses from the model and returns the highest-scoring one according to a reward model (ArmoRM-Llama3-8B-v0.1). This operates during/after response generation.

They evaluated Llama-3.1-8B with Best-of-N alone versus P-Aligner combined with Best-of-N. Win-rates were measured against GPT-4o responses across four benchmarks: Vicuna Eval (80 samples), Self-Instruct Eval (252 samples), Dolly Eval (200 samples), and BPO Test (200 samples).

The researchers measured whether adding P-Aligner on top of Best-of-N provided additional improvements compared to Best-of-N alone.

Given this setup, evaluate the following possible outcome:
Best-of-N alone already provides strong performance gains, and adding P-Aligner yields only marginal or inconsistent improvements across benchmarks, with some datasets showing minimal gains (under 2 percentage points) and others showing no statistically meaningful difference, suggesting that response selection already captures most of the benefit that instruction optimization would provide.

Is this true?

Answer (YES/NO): NO